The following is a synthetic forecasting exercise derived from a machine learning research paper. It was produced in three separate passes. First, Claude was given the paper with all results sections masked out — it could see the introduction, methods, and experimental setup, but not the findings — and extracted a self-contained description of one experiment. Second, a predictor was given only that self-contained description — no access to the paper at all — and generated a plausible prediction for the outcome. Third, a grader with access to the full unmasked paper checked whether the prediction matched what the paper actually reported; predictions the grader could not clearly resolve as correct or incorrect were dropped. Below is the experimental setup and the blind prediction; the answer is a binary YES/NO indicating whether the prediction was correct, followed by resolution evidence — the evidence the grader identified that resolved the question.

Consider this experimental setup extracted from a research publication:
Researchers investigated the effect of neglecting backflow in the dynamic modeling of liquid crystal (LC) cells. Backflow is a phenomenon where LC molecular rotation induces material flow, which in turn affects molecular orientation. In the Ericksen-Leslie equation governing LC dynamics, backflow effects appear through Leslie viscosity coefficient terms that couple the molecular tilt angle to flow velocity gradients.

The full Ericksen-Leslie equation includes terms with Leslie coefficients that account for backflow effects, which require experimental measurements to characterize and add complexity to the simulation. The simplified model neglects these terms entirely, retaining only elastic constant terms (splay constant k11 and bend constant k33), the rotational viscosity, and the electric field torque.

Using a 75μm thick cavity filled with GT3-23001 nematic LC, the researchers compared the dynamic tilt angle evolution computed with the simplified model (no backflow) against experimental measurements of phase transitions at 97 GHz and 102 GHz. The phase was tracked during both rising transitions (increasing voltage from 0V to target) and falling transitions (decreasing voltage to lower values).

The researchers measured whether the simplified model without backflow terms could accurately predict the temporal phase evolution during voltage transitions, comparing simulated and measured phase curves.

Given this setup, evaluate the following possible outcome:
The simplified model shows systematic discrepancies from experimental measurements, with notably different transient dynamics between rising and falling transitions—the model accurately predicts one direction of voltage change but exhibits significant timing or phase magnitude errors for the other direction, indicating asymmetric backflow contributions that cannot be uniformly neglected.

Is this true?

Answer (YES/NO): NO